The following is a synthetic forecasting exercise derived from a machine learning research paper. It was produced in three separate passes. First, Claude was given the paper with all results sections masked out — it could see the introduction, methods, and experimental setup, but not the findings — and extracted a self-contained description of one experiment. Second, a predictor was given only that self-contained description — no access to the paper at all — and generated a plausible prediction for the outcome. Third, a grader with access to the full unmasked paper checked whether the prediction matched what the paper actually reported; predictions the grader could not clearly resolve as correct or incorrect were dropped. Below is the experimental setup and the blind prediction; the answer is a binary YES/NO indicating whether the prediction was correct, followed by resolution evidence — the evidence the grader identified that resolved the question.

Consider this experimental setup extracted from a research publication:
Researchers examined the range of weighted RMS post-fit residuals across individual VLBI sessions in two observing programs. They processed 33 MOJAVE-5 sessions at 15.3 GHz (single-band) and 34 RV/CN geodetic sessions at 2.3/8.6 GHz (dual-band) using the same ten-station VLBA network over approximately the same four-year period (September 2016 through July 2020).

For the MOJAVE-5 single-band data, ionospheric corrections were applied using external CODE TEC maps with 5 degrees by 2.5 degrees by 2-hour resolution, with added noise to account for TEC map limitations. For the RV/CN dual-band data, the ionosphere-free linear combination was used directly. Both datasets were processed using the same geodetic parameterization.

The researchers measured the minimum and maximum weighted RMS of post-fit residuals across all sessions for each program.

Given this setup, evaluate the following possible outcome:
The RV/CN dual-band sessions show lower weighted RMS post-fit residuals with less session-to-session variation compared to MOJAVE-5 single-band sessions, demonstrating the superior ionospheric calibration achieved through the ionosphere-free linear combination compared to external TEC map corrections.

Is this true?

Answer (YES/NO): NO